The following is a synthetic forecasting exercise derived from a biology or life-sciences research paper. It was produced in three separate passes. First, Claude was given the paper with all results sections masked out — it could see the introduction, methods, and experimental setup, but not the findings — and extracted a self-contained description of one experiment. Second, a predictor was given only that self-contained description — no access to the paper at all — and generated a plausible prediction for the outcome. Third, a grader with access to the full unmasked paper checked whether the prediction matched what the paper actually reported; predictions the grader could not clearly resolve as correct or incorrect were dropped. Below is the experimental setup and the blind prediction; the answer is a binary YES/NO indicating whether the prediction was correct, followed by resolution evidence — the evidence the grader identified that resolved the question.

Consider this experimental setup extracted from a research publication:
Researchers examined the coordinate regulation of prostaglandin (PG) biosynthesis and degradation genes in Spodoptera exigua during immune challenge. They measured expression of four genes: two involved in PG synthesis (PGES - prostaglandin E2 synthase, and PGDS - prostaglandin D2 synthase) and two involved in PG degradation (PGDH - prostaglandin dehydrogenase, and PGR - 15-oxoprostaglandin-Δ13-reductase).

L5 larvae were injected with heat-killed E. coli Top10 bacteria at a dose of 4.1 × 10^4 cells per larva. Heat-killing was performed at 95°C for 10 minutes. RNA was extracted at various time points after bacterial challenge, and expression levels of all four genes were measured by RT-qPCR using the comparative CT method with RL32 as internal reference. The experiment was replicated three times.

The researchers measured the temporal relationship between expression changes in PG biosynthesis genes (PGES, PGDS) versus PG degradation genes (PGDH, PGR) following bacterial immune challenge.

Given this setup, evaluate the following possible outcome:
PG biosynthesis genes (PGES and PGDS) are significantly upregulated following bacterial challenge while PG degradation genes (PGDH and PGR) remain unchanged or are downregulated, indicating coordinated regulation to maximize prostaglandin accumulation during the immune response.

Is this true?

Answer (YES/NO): NO